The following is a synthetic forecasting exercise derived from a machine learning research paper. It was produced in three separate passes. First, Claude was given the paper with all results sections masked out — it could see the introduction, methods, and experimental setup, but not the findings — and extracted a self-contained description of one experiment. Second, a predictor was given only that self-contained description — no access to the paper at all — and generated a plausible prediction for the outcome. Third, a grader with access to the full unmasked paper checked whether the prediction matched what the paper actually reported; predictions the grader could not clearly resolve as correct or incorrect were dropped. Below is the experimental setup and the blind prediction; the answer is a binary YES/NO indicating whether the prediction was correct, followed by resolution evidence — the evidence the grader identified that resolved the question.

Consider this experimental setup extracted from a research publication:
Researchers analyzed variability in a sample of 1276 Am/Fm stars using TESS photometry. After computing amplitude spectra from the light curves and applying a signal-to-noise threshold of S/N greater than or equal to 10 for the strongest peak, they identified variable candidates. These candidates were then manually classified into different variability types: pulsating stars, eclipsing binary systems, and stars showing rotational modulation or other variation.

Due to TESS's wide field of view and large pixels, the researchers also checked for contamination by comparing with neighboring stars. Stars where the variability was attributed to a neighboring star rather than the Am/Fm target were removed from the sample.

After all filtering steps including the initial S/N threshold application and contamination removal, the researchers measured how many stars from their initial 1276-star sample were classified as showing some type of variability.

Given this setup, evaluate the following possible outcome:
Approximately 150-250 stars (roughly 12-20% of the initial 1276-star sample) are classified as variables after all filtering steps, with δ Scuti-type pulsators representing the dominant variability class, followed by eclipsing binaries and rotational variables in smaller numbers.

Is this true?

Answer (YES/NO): NO